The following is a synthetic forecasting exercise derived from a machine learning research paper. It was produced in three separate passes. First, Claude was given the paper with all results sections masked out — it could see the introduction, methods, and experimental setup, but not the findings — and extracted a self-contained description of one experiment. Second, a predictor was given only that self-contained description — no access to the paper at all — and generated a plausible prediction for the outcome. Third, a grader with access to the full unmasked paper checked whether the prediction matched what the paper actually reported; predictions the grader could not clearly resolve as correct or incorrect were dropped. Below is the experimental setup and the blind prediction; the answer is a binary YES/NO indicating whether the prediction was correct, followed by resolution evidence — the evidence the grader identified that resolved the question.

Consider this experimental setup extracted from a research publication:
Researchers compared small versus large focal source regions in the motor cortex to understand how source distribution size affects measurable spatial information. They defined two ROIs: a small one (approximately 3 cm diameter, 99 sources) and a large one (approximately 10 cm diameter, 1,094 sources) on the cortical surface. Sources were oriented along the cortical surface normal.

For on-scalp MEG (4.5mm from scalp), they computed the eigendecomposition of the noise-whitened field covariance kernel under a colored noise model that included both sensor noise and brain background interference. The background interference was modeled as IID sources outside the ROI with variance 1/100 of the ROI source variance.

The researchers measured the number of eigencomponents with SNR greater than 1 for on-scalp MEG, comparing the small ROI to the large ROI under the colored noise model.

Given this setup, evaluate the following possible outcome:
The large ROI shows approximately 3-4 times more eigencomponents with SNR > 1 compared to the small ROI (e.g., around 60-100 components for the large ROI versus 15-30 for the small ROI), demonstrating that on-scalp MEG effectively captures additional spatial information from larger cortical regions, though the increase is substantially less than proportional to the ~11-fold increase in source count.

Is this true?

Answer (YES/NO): NO